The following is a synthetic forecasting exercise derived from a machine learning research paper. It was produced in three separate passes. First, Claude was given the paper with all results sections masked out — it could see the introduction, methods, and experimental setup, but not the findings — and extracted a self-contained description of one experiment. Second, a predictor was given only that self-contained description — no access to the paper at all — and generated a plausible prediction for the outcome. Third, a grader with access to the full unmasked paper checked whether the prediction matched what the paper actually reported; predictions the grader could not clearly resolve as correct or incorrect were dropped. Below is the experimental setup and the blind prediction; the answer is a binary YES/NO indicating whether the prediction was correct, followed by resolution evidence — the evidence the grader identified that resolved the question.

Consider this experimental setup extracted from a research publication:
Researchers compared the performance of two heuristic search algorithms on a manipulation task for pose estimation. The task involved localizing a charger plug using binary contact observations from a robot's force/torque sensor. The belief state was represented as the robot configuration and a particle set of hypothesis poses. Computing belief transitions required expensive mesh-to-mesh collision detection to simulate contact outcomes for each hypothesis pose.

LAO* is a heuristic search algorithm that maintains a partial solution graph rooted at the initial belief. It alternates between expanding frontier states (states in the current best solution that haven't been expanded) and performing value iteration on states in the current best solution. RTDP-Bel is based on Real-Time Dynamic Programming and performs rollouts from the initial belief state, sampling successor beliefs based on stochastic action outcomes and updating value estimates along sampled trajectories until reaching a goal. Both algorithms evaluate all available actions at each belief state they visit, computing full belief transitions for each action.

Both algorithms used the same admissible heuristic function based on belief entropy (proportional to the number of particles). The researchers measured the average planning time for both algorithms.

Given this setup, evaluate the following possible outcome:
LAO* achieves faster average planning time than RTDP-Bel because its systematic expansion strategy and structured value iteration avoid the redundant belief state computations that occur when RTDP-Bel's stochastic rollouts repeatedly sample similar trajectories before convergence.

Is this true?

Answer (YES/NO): YES